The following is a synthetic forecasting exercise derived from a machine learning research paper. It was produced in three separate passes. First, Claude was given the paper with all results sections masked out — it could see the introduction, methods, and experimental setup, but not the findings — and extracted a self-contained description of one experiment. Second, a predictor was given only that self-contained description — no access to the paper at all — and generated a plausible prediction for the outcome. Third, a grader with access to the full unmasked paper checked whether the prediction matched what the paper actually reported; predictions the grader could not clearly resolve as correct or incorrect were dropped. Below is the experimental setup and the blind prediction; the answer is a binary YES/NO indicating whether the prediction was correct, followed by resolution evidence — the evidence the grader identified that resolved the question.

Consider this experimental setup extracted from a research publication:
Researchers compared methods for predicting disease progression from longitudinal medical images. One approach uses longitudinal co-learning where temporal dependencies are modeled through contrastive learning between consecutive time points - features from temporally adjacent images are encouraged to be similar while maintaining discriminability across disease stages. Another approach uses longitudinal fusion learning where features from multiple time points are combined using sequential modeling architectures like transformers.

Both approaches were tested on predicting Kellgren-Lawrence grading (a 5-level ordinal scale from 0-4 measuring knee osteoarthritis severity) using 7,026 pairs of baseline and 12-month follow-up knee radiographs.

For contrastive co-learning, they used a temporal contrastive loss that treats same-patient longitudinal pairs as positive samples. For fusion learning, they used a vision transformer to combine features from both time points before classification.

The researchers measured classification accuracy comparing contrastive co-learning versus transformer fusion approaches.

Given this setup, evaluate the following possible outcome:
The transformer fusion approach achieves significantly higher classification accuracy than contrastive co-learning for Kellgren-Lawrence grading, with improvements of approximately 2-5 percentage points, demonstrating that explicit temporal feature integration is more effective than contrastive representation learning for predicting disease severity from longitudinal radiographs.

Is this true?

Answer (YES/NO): NO